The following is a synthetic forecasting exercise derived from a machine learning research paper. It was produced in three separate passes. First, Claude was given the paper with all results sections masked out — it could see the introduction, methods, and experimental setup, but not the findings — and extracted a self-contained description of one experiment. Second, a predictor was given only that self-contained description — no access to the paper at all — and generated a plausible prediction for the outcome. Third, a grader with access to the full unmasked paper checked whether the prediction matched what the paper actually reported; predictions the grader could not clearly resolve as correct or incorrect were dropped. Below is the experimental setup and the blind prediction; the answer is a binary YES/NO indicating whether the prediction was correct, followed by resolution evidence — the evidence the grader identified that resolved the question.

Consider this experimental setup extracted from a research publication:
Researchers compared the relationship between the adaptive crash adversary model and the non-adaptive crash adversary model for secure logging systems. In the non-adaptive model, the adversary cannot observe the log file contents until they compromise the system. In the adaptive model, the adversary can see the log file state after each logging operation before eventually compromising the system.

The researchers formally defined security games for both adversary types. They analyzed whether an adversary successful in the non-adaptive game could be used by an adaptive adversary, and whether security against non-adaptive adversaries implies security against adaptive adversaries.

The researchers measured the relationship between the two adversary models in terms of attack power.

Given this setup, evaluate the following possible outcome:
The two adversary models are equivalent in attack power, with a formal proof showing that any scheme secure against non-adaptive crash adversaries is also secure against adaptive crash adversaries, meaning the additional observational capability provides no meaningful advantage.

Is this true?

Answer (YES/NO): NO